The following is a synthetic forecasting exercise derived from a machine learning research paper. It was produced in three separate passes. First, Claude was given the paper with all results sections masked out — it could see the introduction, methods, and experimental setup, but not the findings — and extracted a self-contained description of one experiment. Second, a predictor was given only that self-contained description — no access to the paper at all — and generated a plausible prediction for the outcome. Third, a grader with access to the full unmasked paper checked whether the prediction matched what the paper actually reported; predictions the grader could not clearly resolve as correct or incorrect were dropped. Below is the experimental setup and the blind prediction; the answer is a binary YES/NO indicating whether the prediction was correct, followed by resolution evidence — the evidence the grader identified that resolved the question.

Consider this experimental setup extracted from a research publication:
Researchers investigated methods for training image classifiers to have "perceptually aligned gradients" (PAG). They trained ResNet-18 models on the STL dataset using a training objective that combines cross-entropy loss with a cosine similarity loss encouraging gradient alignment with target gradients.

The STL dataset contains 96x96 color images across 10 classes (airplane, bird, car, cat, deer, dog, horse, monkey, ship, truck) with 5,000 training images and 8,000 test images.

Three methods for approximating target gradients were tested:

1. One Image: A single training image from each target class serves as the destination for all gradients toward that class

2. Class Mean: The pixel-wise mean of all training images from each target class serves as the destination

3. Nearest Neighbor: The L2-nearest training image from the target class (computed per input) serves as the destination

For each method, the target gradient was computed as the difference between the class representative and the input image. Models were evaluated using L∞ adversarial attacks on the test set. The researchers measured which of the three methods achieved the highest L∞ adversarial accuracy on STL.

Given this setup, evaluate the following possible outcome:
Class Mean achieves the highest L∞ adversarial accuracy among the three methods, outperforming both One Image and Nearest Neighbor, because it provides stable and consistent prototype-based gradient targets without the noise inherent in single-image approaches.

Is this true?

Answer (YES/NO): NO